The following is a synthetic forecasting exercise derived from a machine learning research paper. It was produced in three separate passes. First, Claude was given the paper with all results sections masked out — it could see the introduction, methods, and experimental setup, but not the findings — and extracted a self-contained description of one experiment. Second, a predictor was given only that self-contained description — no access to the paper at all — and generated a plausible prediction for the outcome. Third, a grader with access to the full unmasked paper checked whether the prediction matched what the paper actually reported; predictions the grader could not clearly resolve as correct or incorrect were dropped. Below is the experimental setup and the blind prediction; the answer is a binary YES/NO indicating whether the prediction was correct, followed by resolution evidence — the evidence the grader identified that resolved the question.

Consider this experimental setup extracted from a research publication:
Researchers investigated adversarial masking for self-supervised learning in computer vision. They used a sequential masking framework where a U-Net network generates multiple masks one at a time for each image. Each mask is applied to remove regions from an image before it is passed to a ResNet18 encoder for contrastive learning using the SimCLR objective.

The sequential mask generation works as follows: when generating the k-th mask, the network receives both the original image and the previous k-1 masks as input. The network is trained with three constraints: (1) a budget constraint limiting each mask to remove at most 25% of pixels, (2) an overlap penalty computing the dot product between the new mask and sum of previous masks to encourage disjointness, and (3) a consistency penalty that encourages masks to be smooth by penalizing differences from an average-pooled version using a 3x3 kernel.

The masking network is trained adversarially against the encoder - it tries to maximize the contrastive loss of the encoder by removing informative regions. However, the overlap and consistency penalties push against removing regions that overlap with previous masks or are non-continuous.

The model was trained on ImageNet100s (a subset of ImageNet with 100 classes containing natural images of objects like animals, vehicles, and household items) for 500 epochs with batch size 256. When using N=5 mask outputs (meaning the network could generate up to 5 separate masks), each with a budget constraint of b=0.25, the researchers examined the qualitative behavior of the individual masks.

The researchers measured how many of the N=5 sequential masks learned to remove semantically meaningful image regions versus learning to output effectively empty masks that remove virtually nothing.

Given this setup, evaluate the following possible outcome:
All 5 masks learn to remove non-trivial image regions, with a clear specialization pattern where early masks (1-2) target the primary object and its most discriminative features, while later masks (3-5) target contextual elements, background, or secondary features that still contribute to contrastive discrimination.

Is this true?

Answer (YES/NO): NO